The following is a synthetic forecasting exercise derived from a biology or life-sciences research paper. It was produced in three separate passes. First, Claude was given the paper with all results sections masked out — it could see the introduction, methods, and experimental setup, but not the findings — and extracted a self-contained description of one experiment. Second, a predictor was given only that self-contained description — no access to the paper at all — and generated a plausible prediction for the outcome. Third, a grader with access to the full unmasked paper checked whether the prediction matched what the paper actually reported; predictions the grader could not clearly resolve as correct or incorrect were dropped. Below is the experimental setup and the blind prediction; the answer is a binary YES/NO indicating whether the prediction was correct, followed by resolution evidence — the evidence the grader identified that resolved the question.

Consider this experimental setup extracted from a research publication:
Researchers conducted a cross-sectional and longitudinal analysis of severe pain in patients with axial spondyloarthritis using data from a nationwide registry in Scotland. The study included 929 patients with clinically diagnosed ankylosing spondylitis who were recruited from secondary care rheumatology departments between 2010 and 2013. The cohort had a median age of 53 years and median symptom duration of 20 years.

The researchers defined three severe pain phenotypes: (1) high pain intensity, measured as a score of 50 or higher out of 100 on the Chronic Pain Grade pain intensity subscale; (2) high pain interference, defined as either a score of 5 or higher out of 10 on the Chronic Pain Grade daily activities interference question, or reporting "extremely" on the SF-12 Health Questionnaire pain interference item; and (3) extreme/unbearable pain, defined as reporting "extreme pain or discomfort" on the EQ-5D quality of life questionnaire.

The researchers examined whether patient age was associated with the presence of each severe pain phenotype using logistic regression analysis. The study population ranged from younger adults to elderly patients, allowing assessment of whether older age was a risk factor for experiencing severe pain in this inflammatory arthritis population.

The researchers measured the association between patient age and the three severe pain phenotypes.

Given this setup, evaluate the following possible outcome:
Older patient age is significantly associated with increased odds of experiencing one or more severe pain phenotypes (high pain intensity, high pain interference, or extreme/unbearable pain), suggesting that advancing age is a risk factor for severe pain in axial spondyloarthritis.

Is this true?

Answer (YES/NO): NO